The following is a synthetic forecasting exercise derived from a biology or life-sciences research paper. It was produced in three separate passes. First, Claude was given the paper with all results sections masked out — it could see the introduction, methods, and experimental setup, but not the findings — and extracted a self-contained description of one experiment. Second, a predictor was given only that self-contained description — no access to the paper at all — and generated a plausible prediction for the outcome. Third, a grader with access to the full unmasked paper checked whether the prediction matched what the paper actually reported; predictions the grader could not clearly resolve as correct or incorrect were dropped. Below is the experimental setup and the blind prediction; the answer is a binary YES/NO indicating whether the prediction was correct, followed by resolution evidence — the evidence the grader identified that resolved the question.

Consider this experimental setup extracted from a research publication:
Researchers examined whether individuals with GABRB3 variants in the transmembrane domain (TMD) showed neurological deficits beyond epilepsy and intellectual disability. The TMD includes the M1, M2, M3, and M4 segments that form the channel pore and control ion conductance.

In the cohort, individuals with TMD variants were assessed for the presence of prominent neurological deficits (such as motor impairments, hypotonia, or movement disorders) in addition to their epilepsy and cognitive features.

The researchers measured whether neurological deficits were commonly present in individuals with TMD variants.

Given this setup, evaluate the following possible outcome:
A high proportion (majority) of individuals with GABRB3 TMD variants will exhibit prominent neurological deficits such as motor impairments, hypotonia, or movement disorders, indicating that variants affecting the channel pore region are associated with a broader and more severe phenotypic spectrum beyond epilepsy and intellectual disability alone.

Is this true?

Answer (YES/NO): YES